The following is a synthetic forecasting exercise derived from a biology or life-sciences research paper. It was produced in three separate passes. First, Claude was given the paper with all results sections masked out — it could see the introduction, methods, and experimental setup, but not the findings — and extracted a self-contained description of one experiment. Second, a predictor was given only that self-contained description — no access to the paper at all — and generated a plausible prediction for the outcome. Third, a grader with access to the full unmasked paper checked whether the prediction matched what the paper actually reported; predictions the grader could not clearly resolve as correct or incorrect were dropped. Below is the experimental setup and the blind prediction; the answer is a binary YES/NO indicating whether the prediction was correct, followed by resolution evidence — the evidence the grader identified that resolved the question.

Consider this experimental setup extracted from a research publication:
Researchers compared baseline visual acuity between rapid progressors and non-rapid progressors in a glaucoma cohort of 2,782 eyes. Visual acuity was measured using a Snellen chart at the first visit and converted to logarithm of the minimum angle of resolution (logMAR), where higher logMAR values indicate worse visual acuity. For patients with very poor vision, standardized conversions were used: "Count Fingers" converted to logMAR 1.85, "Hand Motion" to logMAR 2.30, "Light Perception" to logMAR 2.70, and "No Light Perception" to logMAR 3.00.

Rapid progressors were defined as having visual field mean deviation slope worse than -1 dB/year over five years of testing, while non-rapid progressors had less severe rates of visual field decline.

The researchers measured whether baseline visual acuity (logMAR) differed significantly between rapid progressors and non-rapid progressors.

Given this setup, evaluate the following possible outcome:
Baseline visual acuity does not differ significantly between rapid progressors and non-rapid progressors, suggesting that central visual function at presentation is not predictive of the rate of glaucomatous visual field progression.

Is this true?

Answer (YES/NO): NO